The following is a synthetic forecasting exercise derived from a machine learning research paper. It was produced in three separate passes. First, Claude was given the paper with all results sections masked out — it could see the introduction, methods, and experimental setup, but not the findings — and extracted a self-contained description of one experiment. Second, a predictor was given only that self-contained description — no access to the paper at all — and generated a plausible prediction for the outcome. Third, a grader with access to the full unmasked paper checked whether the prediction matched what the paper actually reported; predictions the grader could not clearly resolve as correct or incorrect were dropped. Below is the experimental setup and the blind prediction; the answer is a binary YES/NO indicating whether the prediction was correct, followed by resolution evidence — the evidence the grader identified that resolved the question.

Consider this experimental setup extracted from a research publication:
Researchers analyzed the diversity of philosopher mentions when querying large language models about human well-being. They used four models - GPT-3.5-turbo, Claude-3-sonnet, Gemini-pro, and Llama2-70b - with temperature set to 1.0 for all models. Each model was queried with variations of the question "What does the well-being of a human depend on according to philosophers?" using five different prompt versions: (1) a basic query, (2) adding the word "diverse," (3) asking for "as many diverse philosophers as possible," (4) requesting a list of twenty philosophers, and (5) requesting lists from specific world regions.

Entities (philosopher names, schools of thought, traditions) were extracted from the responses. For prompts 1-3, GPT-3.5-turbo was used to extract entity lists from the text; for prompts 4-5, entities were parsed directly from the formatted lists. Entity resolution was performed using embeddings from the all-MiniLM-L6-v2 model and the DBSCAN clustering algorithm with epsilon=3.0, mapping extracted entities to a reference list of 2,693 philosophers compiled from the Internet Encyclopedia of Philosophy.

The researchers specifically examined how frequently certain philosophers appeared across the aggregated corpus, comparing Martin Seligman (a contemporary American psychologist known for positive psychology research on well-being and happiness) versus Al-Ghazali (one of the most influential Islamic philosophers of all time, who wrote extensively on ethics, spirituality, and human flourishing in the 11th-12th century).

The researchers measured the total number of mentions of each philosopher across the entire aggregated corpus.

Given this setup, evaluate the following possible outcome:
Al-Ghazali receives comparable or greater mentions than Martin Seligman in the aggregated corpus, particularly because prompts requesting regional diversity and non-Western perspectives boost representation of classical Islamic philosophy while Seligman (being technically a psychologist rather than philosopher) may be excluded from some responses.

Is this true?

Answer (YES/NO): NO